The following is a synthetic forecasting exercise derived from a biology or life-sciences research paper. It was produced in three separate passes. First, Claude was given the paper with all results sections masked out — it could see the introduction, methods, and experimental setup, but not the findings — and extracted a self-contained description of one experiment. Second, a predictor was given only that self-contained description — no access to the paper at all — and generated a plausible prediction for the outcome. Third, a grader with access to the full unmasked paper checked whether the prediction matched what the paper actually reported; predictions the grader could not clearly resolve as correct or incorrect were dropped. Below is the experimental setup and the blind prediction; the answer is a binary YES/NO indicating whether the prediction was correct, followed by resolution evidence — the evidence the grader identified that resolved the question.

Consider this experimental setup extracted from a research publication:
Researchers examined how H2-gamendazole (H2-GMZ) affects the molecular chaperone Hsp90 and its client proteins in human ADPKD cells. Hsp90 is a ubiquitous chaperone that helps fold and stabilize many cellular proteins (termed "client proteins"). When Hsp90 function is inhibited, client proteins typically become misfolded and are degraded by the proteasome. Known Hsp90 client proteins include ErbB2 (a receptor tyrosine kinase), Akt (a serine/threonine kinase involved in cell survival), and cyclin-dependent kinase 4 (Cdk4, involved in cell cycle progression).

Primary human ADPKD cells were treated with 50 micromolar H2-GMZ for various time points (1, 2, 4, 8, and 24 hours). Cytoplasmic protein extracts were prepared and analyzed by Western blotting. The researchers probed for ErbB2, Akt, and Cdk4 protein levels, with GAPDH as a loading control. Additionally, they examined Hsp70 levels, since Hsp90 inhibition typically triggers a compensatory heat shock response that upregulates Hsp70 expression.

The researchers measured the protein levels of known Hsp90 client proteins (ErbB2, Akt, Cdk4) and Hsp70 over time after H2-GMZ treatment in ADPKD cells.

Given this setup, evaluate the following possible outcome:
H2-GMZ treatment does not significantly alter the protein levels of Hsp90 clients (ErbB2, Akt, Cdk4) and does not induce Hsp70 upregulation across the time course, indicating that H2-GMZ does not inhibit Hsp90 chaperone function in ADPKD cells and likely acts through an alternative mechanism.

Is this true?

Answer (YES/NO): NO